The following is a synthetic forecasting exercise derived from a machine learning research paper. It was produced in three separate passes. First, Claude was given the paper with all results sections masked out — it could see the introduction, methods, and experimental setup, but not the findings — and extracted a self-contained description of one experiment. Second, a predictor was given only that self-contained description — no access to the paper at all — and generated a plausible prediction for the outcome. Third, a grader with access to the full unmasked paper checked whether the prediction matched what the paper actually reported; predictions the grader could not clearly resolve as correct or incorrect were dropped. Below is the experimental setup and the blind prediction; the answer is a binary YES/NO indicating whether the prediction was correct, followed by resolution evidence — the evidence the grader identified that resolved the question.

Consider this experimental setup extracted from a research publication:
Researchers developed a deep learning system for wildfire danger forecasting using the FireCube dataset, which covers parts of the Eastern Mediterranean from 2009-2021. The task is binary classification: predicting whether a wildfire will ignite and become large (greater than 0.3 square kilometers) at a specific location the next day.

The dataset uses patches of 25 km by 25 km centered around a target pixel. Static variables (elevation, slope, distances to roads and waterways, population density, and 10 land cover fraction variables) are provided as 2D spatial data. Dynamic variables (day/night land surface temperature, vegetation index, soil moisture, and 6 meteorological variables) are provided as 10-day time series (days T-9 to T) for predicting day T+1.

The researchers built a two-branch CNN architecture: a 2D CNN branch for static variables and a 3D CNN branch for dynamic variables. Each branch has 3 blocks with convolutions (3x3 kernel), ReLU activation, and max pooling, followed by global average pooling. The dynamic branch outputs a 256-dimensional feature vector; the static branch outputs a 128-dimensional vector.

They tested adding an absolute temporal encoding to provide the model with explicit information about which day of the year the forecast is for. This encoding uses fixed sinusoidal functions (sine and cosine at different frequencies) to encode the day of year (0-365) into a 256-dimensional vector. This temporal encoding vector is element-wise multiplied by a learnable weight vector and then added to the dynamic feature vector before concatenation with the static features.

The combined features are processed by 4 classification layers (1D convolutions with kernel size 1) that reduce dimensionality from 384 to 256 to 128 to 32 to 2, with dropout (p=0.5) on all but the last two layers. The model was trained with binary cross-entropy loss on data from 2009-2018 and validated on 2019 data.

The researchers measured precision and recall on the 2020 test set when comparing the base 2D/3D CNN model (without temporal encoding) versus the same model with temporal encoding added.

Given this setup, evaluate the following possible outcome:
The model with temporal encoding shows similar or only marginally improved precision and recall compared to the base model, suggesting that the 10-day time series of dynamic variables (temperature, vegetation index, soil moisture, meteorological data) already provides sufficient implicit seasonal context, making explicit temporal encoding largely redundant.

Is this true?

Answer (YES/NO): NO